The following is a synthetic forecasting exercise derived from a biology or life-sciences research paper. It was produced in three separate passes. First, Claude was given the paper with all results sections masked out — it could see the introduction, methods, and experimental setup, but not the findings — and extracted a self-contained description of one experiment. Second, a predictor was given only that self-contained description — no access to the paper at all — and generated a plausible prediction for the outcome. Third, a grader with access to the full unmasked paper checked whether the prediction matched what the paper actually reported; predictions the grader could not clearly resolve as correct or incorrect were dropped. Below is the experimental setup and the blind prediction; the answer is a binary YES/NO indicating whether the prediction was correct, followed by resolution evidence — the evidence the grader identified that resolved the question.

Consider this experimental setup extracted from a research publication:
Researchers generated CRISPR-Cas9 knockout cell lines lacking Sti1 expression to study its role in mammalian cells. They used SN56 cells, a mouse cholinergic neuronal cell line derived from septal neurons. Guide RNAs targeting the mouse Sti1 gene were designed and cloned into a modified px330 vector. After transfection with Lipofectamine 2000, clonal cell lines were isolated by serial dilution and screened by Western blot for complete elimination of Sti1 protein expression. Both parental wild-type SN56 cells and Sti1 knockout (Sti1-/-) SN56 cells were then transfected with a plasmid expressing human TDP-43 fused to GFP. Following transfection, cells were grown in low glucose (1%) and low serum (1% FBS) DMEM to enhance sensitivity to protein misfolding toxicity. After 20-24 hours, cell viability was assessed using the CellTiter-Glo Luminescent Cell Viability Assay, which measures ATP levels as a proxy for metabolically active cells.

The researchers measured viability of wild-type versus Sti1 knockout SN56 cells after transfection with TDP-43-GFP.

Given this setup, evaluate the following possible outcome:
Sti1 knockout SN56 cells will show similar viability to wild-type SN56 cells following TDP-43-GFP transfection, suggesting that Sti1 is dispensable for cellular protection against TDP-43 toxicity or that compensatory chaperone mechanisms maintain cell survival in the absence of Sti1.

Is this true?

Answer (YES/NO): NO